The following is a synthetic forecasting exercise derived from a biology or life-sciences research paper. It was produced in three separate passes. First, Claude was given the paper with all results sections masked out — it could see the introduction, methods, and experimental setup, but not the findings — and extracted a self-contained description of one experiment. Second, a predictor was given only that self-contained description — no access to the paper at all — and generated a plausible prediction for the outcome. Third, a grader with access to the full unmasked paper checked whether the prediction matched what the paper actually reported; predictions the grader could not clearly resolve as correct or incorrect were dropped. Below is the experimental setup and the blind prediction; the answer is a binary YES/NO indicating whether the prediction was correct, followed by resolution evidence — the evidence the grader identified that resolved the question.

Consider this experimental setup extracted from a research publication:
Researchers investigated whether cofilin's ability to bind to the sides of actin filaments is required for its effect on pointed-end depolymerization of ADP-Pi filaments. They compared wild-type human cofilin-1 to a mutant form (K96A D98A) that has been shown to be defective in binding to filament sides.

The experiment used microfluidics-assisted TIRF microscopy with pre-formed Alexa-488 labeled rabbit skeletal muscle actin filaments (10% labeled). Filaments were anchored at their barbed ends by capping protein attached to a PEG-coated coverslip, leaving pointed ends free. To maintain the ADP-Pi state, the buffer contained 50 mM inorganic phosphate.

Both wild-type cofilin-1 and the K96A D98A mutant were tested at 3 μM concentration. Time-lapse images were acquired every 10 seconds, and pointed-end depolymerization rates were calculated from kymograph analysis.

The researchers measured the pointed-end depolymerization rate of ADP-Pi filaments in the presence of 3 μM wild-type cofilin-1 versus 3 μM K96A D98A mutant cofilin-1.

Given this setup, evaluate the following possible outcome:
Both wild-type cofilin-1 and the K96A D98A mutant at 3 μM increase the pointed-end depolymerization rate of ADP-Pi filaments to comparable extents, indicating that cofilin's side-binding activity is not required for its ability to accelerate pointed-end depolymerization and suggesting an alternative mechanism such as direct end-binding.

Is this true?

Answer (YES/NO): NO